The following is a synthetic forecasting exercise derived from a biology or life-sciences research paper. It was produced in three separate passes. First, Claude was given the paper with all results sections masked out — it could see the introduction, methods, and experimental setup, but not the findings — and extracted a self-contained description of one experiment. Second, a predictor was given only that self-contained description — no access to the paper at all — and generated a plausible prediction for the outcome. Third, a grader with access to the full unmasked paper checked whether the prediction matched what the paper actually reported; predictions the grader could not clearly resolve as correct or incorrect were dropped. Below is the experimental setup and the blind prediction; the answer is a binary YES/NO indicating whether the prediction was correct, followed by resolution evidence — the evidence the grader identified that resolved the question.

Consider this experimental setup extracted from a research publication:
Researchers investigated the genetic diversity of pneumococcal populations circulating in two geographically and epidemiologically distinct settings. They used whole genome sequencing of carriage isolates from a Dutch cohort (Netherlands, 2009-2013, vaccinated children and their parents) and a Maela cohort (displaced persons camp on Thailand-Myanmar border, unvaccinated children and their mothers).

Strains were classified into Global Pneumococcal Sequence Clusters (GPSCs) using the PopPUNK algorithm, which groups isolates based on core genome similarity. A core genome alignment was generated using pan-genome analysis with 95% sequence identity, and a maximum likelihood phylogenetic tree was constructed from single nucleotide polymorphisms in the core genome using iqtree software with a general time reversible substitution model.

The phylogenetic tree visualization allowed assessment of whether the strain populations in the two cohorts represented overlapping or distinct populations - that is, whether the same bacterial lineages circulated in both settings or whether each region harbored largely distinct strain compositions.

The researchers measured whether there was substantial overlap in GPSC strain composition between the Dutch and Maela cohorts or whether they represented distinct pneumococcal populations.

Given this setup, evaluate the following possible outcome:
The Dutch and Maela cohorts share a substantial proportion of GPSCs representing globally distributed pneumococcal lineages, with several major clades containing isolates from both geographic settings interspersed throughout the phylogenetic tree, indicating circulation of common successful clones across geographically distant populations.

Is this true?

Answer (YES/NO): NO